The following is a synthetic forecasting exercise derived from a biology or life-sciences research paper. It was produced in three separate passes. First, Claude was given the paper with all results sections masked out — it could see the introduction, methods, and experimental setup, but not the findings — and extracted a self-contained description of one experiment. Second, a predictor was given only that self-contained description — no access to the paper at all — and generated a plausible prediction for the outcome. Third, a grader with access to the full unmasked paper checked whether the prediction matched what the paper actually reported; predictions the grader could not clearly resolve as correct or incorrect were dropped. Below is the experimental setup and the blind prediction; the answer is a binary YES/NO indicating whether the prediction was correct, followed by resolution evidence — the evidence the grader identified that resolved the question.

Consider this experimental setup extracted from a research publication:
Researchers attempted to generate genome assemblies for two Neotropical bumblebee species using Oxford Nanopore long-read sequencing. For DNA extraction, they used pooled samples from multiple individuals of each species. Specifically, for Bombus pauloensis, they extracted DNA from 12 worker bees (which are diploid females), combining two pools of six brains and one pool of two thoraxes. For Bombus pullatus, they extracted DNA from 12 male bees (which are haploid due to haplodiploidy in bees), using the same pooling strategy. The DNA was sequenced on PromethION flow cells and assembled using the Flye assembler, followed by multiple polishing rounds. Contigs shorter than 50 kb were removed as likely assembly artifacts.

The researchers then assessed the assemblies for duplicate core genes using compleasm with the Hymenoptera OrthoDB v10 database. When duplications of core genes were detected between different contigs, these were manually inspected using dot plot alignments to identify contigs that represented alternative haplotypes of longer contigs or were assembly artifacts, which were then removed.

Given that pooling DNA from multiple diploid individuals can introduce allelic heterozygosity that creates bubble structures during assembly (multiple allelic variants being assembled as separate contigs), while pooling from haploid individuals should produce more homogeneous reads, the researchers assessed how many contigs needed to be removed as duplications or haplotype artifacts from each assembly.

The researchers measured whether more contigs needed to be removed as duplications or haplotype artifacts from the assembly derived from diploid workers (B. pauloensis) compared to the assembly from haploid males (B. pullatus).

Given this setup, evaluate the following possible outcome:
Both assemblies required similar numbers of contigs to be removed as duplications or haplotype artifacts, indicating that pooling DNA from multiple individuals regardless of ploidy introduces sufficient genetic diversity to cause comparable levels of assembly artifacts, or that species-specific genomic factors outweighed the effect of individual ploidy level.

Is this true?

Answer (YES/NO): YES